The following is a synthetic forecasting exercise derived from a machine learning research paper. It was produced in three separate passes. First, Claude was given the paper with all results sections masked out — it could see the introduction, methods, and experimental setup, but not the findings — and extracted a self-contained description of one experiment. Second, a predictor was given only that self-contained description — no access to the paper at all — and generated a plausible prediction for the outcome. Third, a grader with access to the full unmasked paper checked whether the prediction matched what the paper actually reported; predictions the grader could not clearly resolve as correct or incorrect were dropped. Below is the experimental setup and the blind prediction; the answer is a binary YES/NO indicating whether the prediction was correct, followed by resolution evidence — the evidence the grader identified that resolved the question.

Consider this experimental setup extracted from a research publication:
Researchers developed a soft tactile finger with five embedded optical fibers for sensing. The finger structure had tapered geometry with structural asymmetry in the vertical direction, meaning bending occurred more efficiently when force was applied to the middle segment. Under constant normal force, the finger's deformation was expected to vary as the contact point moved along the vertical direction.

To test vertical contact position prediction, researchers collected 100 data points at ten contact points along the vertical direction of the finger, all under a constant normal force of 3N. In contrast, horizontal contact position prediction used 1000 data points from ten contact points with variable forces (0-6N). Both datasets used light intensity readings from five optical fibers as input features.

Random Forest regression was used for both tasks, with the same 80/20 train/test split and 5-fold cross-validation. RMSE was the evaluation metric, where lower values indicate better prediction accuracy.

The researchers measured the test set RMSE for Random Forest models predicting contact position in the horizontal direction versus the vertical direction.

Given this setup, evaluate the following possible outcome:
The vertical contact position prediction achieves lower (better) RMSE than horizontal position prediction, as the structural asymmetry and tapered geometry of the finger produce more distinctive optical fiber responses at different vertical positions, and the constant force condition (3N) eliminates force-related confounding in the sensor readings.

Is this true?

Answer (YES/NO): YES